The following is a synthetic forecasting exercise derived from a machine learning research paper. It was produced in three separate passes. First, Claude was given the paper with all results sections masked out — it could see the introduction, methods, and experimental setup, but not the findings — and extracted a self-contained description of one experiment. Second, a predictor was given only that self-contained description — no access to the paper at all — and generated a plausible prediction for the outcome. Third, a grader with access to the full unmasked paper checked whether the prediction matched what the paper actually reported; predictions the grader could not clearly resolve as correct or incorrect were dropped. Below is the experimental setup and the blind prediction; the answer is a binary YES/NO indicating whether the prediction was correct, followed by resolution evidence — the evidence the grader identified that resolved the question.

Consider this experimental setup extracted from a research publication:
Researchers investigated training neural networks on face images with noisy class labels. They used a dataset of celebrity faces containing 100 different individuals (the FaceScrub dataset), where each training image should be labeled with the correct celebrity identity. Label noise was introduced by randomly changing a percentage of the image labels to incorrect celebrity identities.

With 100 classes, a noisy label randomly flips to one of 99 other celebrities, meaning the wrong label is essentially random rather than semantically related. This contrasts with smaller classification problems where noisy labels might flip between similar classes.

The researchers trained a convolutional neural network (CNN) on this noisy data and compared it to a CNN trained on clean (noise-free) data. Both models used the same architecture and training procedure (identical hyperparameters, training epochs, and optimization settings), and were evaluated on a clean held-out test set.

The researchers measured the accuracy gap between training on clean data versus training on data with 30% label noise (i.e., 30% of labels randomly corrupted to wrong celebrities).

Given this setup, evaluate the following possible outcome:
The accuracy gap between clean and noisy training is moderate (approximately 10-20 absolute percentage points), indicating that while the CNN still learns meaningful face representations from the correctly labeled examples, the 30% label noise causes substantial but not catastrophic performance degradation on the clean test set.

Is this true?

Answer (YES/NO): NO